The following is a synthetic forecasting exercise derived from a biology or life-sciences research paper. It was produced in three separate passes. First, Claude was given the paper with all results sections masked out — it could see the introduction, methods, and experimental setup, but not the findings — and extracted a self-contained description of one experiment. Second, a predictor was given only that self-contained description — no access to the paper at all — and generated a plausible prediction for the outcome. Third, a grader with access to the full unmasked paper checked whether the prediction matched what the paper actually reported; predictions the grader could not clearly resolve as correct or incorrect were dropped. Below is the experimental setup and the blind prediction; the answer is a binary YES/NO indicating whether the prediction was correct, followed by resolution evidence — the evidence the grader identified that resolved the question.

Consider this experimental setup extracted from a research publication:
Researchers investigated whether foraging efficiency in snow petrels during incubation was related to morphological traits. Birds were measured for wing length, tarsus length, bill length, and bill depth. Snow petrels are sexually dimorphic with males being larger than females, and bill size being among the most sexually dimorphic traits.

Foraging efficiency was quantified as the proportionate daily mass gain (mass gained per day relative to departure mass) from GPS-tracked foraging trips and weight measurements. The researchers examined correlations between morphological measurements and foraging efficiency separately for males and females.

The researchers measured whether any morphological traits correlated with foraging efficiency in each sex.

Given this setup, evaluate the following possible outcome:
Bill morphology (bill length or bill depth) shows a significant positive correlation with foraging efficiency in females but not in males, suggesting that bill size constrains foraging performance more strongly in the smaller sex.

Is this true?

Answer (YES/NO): YES